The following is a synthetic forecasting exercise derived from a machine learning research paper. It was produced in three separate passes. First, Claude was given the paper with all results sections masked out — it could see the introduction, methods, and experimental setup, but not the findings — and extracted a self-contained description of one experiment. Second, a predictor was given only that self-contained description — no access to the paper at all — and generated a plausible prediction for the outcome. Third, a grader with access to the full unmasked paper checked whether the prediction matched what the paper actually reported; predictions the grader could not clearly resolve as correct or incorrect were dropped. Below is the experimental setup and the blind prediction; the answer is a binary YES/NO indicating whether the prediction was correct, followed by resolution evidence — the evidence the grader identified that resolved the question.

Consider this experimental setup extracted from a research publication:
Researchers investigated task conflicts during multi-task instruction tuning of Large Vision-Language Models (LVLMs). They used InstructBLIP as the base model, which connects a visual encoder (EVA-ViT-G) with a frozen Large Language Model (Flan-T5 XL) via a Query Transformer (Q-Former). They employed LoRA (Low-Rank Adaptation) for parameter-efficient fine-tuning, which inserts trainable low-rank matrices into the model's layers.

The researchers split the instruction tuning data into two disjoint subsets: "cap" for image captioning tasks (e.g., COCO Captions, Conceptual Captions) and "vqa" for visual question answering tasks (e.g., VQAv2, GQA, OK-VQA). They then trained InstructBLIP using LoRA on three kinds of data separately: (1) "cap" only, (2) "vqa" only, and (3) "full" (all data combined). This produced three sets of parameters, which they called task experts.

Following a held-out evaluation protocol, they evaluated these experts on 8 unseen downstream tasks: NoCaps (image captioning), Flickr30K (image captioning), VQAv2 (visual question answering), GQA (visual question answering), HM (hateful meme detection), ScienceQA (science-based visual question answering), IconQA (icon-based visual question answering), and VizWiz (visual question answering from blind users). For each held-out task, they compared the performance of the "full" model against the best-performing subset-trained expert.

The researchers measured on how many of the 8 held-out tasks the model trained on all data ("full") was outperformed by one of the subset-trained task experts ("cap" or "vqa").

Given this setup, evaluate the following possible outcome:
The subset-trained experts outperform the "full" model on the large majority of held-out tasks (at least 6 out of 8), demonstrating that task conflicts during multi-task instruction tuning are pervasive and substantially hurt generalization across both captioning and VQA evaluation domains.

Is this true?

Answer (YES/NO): NO